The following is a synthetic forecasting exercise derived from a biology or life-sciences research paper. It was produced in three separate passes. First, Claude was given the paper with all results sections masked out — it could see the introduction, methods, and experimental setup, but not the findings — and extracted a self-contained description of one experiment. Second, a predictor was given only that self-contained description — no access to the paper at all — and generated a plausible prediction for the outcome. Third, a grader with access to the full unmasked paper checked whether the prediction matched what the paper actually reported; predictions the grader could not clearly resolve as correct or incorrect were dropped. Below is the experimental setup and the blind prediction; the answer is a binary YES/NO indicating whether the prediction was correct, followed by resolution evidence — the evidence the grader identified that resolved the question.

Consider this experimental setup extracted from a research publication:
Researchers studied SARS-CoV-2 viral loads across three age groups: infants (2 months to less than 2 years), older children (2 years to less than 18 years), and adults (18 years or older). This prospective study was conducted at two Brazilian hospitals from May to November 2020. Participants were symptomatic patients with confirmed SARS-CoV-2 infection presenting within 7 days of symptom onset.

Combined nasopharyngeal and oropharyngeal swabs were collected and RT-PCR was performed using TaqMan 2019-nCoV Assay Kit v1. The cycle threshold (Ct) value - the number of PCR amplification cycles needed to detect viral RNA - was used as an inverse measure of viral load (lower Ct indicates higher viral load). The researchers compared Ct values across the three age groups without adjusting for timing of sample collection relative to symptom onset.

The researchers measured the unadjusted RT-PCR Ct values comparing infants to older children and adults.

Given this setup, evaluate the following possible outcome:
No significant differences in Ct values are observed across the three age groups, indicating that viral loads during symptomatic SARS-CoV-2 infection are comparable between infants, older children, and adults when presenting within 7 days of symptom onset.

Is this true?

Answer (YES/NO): NO